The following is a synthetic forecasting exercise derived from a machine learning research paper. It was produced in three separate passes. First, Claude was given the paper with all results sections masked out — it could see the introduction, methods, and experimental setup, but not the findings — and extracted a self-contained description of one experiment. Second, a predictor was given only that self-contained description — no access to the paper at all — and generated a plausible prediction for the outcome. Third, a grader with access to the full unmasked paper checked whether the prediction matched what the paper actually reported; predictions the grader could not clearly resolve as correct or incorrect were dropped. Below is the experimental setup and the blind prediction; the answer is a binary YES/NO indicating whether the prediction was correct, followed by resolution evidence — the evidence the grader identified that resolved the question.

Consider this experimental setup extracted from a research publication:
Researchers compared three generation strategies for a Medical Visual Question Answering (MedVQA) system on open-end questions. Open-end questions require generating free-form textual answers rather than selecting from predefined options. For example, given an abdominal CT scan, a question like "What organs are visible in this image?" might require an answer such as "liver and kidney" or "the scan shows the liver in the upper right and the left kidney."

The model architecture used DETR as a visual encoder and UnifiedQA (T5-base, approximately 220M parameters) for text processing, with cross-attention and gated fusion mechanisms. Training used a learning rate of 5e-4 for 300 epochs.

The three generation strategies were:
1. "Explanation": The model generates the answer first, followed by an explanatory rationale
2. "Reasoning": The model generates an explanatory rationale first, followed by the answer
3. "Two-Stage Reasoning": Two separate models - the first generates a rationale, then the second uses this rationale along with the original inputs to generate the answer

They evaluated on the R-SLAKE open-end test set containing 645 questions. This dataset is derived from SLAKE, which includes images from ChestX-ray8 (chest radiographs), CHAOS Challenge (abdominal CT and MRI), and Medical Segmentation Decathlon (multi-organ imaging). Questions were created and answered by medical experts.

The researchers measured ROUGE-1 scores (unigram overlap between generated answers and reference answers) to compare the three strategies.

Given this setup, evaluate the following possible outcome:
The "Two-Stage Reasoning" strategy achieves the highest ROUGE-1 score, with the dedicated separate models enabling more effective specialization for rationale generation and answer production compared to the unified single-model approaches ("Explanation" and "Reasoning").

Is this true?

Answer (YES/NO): NO